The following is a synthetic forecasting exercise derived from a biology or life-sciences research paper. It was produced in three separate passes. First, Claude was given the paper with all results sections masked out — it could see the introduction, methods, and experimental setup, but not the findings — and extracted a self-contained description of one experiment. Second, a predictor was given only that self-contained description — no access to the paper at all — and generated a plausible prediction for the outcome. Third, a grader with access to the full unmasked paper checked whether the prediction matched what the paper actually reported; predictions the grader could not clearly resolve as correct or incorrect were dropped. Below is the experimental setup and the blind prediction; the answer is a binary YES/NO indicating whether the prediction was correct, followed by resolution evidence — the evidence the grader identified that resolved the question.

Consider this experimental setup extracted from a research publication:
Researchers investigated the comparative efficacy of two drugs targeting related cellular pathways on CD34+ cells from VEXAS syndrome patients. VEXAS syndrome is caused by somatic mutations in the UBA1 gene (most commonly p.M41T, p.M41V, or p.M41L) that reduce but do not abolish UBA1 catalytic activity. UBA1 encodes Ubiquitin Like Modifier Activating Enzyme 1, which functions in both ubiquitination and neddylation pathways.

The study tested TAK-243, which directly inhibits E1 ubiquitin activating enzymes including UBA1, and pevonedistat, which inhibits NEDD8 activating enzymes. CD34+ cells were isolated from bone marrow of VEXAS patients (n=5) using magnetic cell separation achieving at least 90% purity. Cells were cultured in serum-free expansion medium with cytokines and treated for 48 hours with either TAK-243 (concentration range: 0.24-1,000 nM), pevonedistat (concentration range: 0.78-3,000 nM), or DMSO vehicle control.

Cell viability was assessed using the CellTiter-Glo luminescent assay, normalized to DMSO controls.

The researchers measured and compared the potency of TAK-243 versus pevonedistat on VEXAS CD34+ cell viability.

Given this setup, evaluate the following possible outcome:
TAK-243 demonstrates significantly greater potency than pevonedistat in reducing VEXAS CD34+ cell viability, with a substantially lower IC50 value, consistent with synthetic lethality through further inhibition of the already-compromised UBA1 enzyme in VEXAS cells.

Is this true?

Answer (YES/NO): YES